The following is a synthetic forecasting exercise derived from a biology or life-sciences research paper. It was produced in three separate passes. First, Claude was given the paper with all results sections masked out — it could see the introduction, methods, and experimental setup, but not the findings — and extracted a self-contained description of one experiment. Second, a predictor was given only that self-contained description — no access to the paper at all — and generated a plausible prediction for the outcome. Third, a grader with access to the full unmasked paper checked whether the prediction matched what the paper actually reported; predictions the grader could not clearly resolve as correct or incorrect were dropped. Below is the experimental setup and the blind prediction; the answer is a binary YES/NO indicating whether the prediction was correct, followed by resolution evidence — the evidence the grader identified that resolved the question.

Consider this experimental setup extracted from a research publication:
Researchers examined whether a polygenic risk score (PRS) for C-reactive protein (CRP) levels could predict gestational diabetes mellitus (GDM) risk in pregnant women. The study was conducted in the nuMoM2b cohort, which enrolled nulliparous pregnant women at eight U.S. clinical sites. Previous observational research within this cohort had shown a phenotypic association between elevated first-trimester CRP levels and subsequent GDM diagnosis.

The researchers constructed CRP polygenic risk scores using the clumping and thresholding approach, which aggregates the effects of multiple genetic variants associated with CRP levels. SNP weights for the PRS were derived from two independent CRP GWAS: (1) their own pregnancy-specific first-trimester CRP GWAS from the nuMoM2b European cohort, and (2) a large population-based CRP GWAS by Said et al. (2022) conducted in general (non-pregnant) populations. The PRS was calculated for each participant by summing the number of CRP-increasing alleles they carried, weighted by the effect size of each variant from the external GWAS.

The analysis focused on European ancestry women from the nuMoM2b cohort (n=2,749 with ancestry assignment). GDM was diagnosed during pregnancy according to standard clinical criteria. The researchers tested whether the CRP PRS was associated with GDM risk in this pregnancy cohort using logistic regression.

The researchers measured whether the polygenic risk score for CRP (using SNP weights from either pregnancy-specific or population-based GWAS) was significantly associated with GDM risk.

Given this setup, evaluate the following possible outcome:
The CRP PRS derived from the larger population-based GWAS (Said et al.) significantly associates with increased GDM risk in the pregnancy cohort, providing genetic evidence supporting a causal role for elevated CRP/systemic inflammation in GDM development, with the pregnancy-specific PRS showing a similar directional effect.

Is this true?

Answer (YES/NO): NO